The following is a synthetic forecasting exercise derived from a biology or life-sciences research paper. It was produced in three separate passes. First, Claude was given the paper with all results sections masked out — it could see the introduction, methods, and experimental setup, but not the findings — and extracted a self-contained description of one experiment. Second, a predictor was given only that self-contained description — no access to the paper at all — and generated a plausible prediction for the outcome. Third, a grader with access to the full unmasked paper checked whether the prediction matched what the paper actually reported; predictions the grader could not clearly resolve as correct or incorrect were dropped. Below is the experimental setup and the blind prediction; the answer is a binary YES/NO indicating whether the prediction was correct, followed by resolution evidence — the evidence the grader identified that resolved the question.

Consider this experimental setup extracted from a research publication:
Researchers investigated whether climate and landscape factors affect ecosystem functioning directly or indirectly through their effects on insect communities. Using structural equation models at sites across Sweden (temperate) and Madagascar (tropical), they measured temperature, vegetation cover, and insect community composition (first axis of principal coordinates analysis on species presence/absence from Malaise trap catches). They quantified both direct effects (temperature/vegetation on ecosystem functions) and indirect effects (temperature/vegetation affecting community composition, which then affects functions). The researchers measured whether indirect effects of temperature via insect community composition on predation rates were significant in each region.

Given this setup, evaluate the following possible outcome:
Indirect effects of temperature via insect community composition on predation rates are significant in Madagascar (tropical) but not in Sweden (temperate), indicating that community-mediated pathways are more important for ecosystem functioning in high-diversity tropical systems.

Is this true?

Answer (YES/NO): NO